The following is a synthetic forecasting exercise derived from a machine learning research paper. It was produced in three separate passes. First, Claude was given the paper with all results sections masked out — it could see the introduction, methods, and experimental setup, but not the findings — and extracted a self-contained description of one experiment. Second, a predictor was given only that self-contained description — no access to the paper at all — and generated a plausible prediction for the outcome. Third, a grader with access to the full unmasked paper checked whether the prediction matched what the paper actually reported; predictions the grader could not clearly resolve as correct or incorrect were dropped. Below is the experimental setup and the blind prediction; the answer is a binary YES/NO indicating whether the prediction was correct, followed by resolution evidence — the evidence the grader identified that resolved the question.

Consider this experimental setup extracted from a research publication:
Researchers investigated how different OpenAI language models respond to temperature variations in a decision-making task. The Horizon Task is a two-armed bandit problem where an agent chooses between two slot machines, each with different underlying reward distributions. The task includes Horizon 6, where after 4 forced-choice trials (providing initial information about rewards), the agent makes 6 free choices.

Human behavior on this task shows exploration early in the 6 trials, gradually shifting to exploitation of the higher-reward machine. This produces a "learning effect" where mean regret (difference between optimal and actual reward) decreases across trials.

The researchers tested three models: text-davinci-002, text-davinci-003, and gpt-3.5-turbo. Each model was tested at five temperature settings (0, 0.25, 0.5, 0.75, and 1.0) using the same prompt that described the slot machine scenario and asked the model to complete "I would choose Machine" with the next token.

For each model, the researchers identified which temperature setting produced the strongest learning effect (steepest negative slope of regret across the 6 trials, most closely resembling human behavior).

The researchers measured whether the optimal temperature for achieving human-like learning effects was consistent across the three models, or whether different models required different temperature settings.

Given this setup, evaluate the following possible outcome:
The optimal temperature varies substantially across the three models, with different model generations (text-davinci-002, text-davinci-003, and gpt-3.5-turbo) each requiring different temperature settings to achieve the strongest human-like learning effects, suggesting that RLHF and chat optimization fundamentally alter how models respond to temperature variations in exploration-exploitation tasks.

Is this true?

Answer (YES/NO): NO